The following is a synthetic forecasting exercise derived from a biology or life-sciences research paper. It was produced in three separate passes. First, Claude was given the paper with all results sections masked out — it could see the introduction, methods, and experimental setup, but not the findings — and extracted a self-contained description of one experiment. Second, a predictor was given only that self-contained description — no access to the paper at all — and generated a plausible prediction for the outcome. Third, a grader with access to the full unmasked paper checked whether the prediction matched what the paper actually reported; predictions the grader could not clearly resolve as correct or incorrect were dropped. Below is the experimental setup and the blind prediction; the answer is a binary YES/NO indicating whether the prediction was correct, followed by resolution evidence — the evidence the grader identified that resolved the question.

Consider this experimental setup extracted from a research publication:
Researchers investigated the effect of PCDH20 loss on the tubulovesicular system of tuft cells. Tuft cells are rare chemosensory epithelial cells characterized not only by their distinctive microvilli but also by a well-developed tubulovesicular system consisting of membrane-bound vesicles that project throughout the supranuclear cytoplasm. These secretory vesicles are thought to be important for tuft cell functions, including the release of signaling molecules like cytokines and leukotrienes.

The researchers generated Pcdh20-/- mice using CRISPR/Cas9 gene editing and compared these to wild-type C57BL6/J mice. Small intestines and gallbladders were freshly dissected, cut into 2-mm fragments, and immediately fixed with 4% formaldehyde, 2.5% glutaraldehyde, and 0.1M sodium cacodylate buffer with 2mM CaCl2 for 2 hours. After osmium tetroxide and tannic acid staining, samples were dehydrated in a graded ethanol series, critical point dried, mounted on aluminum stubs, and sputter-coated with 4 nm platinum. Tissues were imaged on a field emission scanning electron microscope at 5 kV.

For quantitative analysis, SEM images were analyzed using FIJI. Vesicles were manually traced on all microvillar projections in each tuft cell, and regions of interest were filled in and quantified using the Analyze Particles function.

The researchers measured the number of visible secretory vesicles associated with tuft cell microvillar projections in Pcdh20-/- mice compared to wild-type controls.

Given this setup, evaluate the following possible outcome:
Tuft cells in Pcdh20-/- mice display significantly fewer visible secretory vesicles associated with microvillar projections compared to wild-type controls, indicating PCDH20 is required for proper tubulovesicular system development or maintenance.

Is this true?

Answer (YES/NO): NO